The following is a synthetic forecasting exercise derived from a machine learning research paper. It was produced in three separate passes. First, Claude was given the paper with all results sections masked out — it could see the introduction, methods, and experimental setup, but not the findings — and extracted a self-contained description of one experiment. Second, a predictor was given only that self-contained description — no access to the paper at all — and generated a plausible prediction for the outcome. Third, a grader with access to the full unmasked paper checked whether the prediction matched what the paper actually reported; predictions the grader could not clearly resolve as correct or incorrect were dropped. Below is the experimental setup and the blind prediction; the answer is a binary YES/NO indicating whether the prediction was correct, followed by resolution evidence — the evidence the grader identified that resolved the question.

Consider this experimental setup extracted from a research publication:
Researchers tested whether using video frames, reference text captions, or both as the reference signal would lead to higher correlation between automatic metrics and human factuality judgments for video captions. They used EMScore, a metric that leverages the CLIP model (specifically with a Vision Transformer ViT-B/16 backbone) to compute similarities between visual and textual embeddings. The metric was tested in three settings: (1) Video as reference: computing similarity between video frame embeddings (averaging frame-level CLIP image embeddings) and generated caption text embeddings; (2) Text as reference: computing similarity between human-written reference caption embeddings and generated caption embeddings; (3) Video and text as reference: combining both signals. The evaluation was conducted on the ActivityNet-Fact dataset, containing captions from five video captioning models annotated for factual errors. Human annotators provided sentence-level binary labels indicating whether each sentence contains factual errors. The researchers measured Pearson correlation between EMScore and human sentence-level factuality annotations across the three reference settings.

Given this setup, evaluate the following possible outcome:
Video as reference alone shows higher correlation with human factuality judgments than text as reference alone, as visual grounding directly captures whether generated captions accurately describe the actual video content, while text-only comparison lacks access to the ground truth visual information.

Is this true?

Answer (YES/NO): NO